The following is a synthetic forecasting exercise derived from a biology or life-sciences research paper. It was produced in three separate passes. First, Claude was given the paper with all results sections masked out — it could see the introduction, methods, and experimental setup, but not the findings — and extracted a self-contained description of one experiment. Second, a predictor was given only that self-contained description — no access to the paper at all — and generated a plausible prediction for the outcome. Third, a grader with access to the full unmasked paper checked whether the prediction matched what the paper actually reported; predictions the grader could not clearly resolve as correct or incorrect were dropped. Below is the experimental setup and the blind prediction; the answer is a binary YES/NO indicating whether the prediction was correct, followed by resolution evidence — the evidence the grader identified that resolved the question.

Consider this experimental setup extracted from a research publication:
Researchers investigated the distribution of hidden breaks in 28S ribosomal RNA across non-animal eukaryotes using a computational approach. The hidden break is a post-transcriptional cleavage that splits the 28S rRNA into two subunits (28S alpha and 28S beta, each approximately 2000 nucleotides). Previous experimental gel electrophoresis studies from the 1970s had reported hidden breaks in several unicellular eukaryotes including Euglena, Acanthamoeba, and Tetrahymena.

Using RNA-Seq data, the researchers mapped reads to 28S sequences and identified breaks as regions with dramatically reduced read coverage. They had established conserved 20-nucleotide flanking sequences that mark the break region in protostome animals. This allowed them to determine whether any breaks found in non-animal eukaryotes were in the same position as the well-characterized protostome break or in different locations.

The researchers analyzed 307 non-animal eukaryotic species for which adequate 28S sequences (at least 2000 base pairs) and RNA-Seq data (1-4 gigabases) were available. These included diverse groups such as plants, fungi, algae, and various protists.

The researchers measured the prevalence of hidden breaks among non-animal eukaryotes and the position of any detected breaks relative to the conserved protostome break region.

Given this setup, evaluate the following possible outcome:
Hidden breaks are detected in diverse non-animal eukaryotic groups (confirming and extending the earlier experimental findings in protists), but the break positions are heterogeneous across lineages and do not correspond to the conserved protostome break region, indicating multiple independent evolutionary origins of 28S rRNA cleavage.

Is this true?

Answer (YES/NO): NO